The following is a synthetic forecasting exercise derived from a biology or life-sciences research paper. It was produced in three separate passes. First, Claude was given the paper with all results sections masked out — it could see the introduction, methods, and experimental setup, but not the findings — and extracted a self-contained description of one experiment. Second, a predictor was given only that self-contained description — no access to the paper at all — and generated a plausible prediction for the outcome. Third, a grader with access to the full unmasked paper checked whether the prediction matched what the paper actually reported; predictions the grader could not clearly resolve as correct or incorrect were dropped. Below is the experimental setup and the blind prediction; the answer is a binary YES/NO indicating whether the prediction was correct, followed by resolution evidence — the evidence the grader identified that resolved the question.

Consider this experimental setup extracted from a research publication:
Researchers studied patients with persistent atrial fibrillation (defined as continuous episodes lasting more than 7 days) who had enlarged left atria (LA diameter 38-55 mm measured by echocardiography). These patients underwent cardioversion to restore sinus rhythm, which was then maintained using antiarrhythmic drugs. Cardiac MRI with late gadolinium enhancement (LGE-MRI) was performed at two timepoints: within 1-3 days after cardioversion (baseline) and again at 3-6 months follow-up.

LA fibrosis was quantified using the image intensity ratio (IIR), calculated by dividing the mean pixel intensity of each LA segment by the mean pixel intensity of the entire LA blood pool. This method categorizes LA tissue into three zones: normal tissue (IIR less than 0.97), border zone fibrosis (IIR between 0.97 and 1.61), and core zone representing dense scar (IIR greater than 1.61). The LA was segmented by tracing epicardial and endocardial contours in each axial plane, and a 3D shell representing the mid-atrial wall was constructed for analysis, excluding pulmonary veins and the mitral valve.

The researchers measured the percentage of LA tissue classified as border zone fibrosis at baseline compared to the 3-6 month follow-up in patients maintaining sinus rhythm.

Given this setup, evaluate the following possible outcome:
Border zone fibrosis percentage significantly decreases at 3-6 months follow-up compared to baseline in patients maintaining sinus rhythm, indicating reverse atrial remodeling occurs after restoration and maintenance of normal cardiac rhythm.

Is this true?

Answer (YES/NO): NO